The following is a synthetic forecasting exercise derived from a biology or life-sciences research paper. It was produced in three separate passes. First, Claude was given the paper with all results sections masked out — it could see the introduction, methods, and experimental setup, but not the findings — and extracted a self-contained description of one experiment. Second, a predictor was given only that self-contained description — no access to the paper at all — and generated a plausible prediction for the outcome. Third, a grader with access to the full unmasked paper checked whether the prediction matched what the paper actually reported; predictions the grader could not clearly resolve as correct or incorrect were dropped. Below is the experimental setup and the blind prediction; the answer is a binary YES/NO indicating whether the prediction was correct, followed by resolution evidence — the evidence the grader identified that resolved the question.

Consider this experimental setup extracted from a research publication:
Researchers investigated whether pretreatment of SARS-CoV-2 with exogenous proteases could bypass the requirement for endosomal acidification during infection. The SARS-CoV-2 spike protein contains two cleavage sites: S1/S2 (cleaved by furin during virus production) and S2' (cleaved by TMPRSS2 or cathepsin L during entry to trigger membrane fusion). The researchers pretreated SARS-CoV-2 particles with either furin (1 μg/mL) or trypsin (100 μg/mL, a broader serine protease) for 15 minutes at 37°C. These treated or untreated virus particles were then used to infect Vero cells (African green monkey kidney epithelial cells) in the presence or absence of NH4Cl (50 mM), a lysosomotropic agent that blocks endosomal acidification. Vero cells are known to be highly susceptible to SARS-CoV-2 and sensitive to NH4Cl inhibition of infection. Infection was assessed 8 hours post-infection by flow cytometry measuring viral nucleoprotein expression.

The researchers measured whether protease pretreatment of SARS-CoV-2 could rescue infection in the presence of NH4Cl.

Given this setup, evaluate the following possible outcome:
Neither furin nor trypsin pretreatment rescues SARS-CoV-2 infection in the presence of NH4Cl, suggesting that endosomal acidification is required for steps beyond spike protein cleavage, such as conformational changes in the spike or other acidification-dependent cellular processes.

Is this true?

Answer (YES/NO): NO